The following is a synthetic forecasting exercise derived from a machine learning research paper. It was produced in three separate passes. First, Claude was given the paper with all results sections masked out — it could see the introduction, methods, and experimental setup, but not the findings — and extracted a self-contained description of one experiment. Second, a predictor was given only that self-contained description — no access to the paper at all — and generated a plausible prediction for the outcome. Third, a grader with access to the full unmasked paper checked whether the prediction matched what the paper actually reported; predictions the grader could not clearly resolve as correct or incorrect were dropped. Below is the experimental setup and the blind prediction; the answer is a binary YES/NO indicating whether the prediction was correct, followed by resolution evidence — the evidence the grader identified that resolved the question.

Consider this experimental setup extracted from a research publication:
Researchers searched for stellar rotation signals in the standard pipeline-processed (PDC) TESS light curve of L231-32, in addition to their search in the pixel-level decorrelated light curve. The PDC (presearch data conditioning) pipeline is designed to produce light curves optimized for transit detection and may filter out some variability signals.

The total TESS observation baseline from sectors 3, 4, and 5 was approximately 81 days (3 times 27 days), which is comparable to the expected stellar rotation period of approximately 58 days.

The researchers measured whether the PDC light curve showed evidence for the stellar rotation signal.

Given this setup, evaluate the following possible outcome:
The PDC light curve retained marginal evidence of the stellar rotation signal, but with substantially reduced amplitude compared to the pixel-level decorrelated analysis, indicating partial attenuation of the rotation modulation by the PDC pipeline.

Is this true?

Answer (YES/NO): NO